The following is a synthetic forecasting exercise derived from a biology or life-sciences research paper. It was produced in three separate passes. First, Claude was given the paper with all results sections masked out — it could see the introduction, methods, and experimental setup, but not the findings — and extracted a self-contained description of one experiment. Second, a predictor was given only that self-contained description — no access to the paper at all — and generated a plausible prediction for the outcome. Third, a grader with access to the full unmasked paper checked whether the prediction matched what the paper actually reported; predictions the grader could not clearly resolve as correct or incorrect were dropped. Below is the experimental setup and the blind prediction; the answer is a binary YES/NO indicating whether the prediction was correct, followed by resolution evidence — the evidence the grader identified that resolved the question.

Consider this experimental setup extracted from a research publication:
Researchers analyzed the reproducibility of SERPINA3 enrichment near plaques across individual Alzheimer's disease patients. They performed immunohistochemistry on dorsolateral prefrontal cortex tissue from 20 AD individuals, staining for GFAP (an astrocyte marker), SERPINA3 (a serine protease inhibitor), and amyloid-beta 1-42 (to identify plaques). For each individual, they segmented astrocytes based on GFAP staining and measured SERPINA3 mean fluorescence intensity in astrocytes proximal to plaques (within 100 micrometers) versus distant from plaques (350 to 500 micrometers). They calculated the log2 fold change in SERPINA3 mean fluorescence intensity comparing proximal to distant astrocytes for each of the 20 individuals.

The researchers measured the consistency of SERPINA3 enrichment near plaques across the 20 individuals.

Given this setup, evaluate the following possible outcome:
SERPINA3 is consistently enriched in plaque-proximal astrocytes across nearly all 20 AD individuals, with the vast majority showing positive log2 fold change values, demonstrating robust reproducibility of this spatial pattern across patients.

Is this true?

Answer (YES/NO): YES